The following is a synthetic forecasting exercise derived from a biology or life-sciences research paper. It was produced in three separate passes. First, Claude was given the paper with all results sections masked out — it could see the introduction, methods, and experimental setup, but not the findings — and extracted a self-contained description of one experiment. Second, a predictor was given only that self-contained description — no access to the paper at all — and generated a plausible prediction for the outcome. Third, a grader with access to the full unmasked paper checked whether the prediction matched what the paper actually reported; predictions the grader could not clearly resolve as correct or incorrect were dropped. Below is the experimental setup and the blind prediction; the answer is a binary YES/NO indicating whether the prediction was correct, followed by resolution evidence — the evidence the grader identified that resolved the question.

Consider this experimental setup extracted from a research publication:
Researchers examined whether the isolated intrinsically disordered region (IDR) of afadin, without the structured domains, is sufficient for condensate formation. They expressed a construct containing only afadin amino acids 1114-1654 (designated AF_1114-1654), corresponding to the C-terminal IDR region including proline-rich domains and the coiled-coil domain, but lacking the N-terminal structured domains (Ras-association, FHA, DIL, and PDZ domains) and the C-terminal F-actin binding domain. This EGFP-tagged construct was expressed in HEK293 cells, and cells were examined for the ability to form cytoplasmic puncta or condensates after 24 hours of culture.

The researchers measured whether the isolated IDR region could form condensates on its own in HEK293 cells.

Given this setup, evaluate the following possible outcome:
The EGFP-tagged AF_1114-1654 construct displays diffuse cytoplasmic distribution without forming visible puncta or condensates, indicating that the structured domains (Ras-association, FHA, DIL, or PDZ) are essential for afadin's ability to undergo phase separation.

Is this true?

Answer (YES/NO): NO